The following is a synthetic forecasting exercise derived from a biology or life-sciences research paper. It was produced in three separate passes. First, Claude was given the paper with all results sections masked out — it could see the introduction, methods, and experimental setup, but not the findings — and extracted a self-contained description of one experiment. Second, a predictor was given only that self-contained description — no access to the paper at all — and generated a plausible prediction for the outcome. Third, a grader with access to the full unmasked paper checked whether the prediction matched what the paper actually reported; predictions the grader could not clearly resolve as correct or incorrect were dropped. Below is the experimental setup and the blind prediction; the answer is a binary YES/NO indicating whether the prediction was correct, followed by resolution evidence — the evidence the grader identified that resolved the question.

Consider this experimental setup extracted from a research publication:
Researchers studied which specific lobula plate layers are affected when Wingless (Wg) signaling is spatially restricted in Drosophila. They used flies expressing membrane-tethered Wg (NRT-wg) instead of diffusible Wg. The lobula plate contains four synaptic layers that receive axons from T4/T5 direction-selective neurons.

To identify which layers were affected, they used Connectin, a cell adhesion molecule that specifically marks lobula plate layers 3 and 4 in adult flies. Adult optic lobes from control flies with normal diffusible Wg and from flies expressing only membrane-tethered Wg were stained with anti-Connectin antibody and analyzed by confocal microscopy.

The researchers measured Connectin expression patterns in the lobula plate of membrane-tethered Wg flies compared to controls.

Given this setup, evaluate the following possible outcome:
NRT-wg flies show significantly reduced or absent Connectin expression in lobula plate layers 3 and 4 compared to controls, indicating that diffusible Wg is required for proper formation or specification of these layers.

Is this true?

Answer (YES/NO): YES